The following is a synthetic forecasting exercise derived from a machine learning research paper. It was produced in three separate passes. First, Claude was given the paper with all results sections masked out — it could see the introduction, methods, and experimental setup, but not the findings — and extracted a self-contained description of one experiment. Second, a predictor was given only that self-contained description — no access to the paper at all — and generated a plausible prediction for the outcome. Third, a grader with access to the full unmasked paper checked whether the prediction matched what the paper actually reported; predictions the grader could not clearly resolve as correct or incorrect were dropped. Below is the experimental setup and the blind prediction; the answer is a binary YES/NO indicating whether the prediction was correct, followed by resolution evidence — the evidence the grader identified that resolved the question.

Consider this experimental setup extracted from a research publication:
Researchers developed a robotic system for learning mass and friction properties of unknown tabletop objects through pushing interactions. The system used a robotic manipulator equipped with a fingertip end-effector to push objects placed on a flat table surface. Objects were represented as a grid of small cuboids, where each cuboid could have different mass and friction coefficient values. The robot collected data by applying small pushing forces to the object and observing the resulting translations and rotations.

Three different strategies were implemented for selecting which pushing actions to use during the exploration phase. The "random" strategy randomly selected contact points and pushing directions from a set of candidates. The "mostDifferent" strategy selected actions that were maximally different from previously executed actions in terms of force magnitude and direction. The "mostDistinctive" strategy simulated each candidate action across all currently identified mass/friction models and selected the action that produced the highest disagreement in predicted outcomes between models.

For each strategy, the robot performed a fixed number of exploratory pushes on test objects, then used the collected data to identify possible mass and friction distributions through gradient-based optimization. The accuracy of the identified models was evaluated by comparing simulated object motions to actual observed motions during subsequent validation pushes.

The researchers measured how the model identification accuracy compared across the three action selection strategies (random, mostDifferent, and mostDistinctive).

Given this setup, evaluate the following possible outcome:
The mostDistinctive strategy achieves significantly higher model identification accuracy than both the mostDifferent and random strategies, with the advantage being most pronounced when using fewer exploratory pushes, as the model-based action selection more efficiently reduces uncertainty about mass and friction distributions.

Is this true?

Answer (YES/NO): NO